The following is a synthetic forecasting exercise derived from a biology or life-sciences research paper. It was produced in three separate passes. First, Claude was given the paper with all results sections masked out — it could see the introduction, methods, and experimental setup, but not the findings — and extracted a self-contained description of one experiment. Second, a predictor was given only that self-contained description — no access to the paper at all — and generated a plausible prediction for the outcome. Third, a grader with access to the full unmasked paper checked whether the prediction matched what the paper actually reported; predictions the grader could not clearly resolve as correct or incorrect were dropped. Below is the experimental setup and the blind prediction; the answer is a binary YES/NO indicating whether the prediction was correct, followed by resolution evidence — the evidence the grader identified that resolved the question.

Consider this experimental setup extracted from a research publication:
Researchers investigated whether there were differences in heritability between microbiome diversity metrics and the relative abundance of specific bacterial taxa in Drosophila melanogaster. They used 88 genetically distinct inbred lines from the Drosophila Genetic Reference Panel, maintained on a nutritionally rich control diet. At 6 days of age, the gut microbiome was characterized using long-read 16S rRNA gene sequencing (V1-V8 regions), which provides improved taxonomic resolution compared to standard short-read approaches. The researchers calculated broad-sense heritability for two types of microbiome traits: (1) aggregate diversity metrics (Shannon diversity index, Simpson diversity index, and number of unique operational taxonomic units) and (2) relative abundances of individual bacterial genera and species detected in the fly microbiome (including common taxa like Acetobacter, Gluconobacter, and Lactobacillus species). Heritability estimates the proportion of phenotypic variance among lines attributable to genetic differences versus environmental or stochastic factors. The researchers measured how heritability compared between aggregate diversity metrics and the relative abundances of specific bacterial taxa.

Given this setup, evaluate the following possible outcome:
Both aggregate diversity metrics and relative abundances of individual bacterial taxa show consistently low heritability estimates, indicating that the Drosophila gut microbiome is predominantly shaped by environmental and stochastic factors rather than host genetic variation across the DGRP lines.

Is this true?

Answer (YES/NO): NO